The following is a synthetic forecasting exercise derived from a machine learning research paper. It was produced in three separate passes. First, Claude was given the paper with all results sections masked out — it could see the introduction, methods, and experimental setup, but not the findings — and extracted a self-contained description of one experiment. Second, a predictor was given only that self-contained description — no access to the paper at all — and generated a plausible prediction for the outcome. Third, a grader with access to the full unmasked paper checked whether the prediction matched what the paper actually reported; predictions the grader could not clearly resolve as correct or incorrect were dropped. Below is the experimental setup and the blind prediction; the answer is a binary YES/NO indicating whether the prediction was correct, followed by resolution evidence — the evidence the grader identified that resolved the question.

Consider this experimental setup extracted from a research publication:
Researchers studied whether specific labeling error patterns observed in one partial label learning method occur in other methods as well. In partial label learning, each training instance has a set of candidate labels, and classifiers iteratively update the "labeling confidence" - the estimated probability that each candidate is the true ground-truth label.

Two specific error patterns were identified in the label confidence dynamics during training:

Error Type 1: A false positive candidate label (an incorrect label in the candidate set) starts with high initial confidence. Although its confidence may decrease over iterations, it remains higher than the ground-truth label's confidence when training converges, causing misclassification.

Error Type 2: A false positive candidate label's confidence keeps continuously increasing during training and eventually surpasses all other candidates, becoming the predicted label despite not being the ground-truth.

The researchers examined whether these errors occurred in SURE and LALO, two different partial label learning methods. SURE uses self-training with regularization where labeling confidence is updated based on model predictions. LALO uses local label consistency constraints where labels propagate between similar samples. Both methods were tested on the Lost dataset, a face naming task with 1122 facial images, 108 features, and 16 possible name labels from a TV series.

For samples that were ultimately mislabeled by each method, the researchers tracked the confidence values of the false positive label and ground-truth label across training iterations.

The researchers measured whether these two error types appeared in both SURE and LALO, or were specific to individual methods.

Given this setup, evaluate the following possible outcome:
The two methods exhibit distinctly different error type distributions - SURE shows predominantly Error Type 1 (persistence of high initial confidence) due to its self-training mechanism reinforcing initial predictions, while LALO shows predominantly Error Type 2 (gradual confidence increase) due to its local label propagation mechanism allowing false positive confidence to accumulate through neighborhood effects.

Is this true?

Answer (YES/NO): NO